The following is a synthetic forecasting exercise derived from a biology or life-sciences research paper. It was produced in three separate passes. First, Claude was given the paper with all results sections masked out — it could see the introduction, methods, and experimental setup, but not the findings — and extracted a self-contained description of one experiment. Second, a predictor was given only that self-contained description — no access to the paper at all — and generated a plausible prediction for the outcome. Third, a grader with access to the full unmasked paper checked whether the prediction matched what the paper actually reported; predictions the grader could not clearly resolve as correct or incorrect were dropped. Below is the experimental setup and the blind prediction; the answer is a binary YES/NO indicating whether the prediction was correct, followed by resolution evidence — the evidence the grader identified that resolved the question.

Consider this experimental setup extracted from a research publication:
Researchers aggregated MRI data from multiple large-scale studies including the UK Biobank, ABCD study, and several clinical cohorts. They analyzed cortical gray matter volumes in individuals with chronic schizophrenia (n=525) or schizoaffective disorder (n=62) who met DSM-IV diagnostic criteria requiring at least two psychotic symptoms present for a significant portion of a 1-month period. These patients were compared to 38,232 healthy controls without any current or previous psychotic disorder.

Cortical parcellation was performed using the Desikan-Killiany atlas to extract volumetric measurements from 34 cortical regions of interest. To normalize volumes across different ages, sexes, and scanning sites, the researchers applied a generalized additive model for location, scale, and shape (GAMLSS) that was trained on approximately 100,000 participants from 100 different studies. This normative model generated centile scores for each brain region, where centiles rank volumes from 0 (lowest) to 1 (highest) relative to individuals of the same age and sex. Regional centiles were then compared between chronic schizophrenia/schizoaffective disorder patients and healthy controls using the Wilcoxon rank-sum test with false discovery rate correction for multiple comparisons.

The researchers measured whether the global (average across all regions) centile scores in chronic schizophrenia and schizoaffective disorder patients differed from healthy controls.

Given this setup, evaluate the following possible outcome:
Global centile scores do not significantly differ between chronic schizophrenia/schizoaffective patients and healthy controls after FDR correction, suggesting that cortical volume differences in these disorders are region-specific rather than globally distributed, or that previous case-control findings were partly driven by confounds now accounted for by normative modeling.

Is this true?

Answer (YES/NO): NO